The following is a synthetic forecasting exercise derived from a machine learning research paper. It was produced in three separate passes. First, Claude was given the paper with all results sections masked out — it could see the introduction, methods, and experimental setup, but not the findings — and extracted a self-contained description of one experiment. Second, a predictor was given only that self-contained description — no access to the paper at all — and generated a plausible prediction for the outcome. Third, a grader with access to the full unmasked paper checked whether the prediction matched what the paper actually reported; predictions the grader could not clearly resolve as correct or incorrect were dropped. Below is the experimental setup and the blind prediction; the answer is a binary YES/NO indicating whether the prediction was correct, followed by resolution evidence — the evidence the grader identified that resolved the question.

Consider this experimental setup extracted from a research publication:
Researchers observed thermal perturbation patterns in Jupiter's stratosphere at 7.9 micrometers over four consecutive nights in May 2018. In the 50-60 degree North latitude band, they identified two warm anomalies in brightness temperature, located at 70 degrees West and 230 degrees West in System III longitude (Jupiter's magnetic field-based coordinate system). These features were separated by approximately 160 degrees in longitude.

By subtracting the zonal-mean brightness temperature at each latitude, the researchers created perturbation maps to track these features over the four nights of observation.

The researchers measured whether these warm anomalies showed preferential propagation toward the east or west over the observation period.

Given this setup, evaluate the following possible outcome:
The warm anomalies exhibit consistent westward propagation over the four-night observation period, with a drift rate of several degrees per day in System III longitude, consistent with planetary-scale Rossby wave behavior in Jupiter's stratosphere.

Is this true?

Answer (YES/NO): NO